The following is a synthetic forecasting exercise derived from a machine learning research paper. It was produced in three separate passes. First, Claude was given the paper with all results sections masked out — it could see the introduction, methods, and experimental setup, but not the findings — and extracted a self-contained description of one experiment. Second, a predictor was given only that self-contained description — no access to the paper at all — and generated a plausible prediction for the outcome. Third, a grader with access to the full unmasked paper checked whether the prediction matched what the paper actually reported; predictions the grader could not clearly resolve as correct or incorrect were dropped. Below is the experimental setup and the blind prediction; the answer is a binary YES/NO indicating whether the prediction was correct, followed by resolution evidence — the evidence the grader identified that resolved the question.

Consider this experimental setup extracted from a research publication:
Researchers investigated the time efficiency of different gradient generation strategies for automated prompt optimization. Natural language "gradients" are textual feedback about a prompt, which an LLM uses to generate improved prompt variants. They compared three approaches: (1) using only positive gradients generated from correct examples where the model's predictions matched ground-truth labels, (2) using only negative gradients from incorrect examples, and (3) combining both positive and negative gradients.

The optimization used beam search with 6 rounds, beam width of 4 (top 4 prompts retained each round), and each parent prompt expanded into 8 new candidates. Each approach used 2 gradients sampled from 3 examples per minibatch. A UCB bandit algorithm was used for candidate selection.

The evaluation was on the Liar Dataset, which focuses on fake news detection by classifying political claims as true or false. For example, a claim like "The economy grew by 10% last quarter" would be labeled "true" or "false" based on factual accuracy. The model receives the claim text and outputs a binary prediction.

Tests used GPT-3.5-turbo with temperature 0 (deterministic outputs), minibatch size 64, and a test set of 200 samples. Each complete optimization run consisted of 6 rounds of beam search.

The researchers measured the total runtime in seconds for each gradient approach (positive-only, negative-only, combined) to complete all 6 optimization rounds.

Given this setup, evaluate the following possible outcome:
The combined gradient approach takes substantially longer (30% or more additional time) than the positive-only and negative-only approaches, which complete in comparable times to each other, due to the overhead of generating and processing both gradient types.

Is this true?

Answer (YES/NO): NO